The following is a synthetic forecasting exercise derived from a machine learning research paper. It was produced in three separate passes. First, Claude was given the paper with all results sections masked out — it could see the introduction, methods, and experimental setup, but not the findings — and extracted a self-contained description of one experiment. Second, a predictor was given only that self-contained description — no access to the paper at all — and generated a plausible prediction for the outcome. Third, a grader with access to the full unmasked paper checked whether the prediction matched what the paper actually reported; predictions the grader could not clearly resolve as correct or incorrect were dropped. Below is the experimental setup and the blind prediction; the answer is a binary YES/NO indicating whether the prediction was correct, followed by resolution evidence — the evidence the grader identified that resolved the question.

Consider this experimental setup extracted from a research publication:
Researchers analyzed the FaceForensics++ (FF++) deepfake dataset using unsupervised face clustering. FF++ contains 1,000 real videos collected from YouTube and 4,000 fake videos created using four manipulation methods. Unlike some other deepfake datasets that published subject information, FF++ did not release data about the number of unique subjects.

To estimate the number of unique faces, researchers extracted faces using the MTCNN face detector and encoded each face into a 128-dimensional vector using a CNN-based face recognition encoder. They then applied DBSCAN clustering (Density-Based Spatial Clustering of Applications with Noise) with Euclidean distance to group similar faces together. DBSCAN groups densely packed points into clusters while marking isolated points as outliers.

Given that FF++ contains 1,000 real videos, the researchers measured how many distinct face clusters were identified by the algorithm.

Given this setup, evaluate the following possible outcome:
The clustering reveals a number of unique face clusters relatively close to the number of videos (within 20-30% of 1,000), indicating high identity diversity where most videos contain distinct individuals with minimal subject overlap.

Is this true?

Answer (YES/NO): YES